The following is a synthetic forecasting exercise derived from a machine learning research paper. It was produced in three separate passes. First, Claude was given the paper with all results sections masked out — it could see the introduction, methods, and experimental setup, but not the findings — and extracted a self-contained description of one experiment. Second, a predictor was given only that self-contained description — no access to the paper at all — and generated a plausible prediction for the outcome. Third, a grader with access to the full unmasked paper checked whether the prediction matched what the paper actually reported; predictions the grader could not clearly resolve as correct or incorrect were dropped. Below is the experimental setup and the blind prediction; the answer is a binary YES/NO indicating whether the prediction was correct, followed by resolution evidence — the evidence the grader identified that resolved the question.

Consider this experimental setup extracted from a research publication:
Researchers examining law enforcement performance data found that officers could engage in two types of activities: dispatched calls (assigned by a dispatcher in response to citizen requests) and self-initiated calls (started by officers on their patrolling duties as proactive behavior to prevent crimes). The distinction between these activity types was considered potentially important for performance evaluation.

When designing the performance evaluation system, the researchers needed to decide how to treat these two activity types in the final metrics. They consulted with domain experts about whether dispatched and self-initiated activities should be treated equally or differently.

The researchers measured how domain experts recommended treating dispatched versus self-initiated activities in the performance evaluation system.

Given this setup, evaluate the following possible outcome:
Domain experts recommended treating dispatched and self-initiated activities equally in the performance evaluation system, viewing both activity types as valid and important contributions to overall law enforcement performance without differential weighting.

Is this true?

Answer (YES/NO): NO